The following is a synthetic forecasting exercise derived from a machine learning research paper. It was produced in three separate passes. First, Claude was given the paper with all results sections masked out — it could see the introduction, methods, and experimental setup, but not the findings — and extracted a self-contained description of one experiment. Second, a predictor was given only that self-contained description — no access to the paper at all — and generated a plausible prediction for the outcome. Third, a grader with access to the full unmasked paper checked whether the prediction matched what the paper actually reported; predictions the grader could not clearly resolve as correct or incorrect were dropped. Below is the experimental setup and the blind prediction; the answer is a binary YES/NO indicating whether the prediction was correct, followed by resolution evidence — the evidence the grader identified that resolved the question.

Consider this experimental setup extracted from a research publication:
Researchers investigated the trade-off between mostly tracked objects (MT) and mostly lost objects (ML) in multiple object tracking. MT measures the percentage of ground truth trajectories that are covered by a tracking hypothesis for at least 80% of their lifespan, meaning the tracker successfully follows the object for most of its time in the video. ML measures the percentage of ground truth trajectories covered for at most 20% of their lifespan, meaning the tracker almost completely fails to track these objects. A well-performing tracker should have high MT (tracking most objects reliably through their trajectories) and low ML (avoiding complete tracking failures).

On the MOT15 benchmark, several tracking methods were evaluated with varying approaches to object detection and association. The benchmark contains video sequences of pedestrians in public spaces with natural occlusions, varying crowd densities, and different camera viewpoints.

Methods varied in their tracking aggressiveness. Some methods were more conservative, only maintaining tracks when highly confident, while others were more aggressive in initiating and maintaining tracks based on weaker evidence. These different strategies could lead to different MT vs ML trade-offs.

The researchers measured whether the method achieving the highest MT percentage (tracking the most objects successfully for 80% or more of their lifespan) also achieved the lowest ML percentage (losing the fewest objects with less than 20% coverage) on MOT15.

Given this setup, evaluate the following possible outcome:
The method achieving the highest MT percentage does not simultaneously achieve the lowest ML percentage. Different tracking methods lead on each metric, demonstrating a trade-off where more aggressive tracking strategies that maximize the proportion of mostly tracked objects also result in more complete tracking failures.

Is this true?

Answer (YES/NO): YES